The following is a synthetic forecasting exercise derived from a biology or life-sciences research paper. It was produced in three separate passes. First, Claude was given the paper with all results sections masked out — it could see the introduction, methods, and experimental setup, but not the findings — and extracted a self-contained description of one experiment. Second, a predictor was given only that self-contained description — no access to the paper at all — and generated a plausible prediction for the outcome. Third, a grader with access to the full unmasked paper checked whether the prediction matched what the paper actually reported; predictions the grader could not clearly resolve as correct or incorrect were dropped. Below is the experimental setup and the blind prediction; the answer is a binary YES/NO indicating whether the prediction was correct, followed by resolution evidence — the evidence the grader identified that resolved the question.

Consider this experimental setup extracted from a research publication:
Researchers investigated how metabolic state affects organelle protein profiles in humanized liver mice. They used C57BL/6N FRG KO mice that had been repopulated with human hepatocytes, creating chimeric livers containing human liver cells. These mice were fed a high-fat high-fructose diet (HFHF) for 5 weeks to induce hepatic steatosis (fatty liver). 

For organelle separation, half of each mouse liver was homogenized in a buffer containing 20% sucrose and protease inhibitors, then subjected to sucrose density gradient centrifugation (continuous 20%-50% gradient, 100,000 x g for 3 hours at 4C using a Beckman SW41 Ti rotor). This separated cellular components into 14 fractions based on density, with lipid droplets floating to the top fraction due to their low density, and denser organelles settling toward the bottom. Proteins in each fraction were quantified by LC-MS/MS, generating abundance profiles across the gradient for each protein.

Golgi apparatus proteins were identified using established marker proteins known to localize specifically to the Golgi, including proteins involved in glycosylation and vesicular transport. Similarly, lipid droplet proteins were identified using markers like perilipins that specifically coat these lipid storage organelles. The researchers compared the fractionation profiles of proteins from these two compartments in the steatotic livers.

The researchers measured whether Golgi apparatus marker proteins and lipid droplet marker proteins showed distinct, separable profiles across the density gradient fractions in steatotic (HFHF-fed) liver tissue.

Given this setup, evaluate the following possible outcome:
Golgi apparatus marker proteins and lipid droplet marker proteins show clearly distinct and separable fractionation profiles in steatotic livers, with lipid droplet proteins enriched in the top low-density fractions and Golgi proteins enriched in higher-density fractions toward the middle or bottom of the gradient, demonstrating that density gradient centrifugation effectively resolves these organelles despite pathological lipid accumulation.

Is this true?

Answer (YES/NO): NO